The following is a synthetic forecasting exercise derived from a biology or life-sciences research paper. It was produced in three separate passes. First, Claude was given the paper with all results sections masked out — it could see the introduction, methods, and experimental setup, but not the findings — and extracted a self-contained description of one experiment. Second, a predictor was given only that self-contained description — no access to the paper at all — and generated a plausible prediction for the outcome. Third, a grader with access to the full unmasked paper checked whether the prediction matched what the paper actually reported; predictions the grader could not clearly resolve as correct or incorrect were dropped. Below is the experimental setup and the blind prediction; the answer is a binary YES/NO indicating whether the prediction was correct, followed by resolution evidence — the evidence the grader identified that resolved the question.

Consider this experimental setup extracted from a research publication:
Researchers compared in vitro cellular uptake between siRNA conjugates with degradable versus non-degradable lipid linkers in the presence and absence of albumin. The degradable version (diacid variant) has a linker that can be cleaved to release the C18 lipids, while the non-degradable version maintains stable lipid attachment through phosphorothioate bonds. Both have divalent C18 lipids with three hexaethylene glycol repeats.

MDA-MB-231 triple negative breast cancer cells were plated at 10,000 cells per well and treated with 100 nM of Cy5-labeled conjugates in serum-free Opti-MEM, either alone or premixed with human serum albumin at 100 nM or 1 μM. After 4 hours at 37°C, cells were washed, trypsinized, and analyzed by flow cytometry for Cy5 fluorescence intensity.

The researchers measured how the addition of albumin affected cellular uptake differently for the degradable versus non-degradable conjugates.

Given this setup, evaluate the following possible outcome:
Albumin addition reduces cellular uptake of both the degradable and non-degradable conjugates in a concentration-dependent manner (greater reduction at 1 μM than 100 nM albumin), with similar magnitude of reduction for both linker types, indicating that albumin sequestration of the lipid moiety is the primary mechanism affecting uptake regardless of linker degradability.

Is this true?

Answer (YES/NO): NO